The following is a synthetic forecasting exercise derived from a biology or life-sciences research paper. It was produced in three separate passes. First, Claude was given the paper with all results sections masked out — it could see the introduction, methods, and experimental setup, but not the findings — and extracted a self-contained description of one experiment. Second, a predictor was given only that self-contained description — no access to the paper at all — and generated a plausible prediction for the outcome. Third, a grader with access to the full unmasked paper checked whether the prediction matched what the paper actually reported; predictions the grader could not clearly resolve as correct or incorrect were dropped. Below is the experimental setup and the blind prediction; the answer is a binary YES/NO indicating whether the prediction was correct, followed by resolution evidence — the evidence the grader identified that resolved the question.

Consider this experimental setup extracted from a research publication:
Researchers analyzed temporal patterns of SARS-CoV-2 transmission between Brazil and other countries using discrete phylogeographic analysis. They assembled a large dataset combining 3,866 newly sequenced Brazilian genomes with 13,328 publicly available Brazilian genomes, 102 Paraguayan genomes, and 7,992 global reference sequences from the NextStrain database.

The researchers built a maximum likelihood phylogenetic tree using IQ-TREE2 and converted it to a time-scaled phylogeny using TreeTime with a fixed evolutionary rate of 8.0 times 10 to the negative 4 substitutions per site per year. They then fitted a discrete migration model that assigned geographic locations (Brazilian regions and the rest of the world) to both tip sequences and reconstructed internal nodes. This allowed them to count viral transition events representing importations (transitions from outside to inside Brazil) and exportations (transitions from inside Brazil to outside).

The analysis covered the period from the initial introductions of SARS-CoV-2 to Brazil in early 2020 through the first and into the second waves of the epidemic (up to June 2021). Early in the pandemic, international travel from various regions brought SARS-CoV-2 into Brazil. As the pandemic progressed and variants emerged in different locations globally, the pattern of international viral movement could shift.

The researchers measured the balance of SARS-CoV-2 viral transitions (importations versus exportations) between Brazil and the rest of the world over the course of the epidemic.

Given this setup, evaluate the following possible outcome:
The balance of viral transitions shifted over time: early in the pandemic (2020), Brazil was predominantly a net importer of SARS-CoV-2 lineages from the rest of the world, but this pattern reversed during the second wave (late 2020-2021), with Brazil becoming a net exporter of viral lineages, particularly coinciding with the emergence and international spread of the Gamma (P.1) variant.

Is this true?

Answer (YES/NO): NO